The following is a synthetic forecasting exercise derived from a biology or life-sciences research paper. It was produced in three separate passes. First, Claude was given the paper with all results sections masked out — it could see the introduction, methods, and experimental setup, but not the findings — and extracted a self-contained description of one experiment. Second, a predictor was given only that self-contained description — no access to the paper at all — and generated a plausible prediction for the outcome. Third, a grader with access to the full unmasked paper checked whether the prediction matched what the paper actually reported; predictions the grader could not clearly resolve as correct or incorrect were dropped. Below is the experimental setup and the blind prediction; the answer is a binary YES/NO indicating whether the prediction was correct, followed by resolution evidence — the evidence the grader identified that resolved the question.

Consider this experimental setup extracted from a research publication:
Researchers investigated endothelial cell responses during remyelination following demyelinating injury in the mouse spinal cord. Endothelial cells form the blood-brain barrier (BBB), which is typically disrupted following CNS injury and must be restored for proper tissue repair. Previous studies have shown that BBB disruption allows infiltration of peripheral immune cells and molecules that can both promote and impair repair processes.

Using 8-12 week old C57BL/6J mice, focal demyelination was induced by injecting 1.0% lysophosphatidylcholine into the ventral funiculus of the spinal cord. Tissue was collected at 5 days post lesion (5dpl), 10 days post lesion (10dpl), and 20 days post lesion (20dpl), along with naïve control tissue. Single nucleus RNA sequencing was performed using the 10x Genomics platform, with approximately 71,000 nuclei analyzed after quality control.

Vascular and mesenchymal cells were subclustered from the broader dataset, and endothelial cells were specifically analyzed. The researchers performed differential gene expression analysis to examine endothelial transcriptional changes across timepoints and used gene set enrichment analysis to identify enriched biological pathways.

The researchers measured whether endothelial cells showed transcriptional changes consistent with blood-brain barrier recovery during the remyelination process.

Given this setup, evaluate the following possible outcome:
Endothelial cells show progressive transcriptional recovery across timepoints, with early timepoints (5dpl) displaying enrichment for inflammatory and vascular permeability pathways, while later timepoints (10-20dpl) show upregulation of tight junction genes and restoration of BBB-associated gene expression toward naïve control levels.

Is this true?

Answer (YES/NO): NO